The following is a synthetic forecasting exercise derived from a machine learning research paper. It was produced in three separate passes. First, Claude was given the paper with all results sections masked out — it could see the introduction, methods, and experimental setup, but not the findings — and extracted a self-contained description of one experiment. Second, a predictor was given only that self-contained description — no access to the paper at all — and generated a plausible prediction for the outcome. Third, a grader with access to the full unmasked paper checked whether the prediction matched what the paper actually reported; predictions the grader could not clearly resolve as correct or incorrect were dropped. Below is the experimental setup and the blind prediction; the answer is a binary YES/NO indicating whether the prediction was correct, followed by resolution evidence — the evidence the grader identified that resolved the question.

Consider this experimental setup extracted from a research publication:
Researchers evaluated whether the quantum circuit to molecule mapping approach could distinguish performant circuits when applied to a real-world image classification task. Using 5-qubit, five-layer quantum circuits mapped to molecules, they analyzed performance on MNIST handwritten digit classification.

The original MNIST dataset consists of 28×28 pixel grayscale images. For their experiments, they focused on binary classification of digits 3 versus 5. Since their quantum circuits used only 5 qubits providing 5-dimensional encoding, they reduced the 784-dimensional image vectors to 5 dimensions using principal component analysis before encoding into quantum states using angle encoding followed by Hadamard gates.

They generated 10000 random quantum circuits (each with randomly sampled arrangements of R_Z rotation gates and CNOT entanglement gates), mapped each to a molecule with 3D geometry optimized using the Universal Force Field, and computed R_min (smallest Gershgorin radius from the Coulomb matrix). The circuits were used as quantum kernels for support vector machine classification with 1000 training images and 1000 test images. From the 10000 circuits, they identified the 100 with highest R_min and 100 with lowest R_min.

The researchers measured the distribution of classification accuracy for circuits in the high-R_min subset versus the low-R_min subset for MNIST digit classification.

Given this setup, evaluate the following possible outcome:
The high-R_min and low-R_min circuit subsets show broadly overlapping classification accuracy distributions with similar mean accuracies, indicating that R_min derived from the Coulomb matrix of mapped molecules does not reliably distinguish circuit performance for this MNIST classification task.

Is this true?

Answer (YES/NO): NO